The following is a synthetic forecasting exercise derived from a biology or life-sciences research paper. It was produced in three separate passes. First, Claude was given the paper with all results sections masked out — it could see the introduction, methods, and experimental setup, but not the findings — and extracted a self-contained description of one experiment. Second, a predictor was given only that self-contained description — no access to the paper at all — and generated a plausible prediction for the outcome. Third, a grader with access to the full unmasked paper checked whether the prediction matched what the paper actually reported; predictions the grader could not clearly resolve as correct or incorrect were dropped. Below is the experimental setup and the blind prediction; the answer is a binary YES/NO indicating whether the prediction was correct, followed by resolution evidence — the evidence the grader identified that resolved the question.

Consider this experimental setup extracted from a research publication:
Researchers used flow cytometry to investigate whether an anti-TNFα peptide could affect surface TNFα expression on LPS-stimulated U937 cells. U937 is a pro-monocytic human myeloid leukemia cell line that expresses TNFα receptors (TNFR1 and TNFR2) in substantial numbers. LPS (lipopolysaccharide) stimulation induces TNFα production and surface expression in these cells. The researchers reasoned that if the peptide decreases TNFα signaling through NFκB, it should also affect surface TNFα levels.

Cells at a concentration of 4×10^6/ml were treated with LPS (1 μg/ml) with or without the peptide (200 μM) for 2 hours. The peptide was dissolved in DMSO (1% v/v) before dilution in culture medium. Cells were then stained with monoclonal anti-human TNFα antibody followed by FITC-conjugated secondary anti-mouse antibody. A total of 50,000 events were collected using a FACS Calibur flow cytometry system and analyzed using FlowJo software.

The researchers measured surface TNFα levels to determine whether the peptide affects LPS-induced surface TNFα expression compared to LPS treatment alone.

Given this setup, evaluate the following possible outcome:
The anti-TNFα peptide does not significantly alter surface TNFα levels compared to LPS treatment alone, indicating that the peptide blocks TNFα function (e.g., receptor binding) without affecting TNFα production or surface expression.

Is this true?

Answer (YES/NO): NO